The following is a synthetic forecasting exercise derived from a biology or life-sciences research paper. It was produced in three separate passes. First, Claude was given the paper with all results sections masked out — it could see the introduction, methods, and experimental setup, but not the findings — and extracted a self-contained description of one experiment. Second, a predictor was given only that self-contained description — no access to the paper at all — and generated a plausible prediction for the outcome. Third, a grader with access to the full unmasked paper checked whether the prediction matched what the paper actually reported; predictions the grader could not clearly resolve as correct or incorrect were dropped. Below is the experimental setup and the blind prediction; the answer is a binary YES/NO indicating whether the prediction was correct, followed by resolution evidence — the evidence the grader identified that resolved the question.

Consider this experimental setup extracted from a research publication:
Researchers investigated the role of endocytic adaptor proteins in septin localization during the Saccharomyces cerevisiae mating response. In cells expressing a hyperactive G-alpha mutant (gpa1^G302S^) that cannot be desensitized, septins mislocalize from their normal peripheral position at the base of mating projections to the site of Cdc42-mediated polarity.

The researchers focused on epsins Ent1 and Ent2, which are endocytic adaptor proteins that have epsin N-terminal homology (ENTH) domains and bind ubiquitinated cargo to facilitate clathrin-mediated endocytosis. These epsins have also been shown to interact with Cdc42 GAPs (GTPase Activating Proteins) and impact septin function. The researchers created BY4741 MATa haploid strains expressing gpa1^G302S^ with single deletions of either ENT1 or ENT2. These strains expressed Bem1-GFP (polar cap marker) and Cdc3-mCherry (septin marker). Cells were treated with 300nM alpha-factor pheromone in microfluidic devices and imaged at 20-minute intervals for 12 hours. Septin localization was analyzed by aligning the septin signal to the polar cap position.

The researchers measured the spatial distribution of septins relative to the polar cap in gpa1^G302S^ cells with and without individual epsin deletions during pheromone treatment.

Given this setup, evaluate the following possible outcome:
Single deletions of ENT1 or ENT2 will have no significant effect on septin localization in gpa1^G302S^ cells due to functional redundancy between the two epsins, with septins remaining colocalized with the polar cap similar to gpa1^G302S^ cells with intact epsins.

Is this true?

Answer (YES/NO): NO